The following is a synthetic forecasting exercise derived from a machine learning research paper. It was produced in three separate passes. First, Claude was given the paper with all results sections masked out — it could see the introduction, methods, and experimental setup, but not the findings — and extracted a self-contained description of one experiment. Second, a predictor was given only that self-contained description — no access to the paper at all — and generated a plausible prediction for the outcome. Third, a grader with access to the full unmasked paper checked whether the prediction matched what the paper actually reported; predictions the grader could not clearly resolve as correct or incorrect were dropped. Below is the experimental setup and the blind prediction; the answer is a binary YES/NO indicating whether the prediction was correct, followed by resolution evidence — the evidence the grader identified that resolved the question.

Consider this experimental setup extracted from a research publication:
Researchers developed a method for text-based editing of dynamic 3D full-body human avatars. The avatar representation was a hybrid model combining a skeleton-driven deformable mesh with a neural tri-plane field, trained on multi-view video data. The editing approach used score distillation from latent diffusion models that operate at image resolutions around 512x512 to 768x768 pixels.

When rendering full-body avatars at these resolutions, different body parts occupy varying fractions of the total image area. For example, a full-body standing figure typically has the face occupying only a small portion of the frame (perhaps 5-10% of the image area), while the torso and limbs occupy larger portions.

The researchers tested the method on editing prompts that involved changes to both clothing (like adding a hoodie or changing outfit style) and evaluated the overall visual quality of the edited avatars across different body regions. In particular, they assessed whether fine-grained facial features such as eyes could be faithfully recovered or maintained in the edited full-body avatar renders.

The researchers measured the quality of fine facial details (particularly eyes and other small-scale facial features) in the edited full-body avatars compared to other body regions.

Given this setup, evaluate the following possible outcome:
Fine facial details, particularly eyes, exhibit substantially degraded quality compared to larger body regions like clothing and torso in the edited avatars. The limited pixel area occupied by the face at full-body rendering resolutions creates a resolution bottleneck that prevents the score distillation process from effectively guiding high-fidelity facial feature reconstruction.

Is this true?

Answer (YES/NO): YES